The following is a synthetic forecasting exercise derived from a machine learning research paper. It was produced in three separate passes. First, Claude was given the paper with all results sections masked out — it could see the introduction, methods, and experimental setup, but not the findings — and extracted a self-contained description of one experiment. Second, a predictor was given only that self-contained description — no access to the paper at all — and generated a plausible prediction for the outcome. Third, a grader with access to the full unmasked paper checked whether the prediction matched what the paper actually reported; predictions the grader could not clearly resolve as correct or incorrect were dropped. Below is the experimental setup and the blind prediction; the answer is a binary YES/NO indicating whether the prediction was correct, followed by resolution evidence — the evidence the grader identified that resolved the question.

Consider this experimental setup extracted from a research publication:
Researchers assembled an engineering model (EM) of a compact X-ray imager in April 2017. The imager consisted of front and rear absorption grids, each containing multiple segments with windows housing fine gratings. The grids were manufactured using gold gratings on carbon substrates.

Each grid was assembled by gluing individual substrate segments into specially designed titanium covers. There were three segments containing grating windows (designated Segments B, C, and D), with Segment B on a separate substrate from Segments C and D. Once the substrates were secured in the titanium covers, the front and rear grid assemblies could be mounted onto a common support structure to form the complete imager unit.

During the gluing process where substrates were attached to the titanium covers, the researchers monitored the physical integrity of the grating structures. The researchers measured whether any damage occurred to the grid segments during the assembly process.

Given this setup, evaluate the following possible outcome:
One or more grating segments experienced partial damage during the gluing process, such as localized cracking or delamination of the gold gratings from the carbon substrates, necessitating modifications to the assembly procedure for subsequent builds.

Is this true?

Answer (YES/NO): NO